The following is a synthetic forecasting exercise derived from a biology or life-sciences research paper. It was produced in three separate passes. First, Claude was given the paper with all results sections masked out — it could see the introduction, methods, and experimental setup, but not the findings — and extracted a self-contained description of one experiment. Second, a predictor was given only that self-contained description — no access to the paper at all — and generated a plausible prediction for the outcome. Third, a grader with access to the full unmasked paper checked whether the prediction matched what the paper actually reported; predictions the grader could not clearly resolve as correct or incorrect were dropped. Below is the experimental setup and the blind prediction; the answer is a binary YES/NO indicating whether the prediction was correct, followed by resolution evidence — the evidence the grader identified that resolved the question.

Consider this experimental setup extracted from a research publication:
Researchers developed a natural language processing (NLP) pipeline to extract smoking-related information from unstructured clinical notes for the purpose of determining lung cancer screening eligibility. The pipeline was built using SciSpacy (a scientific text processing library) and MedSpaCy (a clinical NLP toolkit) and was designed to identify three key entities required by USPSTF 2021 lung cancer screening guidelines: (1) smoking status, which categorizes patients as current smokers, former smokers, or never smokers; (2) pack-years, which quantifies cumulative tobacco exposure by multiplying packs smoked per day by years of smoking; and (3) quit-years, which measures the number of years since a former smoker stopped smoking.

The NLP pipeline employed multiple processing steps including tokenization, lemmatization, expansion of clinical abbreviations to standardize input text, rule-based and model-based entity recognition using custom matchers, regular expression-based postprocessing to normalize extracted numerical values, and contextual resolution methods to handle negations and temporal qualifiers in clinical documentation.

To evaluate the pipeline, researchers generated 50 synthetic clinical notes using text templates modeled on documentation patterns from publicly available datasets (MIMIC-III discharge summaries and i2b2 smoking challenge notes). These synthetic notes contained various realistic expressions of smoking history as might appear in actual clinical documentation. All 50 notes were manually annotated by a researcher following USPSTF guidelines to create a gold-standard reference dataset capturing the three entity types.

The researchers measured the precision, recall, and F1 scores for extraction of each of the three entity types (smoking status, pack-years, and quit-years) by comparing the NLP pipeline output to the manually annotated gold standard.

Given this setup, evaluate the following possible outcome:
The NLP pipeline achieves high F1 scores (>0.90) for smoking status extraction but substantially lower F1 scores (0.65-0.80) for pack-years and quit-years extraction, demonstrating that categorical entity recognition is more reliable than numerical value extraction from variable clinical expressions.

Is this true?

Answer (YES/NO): NO